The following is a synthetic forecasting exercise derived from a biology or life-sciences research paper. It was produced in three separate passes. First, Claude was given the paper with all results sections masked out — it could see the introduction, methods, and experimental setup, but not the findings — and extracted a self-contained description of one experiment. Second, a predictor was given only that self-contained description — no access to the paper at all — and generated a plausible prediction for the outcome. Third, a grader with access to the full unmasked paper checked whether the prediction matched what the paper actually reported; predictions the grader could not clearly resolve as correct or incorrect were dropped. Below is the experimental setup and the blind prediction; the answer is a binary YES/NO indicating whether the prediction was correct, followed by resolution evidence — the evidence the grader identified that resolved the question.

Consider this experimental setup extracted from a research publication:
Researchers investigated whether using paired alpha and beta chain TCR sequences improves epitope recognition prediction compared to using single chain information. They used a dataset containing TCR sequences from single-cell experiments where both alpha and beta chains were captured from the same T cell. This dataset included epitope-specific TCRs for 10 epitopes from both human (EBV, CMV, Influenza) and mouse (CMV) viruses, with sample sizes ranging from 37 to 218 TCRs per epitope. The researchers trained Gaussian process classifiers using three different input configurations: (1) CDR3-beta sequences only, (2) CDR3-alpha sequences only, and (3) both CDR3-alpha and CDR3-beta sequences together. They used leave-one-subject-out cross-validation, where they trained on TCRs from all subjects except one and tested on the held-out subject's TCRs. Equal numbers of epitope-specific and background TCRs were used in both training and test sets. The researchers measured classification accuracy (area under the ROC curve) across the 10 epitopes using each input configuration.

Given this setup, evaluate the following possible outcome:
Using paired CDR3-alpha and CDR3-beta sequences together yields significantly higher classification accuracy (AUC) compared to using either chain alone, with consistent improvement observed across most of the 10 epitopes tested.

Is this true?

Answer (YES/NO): YES